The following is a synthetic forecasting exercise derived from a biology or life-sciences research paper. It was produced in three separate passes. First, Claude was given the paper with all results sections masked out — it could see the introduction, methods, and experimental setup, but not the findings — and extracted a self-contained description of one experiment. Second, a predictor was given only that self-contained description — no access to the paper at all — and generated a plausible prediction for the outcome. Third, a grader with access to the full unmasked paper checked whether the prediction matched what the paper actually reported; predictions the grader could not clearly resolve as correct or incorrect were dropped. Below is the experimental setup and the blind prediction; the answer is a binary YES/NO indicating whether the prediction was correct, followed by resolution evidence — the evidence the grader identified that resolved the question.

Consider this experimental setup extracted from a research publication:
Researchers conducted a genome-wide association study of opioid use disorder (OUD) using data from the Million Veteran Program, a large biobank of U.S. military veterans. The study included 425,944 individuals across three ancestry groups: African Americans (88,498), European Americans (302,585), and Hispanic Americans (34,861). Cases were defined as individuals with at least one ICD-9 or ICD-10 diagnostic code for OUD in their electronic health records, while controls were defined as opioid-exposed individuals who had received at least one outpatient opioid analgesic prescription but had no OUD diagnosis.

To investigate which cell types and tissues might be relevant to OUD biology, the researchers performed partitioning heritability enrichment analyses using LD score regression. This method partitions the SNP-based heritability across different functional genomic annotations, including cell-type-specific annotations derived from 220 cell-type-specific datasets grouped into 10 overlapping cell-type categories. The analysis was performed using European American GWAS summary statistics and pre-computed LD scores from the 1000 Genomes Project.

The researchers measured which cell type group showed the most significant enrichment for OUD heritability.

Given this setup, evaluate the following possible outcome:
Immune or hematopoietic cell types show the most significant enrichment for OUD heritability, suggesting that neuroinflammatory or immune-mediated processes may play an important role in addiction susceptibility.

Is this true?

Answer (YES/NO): NO